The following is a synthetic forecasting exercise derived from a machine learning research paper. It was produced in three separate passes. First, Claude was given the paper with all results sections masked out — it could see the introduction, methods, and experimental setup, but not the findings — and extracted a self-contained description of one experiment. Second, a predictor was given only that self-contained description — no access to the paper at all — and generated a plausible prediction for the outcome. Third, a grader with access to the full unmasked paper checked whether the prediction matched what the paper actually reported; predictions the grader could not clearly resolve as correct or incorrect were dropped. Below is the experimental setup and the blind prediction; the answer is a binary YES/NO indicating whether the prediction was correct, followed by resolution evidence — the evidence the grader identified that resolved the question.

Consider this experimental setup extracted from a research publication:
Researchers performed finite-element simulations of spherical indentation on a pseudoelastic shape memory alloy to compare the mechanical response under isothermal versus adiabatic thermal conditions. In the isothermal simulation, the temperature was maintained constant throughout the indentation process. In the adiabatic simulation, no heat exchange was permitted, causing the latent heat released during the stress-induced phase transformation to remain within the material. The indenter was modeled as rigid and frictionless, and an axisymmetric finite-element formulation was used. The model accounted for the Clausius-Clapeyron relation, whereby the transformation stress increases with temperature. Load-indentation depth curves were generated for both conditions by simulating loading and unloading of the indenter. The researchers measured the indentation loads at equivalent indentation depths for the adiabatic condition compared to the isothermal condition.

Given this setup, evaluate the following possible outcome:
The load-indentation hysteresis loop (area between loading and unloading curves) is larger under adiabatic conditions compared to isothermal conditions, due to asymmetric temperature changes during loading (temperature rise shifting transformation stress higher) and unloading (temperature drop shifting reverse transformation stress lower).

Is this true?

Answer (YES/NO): NO